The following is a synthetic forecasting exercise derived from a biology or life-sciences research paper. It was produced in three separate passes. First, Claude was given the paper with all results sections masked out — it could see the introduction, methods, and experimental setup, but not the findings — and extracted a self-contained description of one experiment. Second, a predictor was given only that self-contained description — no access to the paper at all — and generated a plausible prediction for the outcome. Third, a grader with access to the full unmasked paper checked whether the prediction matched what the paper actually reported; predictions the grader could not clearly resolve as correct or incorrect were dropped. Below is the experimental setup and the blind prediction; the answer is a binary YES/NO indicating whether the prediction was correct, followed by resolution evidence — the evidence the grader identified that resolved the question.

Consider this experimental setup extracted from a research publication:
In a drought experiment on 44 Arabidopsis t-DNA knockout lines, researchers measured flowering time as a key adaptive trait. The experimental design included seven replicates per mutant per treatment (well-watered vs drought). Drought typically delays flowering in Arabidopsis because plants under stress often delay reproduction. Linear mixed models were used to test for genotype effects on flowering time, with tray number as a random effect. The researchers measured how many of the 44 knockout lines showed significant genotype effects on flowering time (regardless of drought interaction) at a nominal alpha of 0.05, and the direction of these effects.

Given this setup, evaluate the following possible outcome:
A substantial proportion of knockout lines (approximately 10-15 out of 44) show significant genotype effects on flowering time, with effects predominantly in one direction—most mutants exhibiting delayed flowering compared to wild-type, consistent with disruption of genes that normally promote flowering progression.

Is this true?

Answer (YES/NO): NO